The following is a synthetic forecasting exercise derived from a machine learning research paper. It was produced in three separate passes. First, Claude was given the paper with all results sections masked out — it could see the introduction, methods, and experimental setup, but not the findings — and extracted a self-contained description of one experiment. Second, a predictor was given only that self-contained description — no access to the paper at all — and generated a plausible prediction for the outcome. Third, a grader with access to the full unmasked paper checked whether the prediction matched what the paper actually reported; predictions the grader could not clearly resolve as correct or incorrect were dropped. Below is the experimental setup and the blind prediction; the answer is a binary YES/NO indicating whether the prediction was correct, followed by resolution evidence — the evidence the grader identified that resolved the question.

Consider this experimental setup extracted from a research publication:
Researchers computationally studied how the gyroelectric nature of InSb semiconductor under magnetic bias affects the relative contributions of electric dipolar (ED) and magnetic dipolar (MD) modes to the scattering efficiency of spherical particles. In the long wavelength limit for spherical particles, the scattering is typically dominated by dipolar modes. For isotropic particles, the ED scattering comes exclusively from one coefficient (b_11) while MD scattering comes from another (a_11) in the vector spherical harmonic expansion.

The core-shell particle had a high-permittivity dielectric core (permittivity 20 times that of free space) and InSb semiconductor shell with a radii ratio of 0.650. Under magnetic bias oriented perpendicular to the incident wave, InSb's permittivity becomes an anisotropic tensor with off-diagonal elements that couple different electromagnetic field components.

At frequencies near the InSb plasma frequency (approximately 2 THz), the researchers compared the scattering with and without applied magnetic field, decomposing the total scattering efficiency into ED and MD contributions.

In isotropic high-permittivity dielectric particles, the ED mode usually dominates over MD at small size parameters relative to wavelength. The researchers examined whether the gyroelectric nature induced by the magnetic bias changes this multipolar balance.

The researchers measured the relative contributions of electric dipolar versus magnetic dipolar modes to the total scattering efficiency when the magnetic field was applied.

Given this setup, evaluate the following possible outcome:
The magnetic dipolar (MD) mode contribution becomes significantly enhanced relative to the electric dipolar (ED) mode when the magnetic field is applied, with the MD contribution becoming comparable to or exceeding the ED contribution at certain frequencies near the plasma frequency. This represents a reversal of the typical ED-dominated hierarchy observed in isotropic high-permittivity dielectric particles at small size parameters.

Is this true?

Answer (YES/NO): YES